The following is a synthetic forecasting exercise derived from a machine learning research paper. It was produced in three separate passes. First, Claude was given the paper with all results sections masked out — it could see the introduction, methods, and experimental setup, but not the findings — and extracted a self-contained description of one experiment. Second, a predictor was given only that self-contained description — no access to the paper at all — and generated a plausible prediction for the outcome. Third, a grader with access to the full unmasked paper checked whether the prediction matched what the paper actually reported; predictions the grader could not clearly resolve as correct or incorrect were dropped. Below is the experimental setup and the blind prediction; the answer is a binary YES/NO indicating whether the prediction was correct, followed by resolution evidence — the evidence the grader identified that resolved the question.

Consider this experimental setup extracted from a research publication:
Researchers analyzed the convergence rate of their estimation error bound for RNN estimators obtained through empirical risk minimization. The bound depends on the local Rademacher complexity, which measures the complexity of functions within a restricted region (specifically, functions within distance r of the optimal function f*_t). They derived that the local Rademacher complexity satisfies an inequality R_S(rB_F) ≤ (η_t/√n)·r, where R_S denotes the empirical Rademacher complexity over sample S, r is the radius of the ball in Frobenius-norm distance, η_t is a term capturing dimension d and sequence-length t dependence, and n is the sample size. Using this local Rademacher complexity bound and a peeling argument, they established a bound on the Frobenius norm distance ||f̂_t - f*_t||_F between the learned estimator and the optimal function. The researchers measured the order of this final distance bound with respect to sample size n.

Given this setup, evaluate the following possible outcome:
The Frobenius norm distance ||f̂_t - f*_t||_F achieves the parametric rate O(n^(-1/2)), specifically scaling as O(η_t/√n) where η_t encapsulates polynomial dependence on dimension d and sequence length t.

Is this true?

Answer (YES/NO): YES